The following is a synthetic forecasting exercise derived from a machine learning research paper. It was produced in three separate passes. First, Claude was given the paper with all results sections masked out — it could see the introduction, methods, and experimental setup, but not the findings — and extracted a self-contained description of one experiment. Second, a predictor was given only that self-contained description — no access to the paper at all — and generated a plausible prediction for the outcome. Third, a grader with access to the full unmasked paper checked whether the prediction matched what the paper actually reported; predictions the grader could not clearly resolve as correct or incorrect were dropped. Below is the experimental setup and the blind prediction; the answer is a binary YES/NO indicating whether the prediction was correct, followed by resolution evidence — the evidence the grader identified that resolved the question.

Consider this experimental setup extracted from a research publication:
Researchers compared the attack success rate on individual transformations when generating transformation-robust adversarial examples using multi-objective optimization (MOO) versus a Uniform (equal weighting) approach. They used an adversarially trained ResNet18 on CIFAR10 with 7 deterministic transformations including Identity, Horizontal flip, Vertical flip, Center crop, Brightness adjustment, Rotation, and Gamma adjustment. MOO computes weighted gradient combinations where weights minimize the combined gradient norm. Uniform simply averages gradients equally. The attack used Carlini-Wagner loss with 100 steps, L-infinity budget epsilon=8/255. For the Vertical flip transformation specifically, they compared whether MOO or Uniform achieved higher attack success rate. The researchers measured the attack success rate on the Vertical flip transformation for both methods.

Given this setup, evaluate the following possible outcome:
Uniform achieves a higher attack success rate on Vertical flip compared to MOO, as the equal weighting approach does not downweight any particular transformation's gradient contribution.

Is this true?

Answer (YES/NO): NO